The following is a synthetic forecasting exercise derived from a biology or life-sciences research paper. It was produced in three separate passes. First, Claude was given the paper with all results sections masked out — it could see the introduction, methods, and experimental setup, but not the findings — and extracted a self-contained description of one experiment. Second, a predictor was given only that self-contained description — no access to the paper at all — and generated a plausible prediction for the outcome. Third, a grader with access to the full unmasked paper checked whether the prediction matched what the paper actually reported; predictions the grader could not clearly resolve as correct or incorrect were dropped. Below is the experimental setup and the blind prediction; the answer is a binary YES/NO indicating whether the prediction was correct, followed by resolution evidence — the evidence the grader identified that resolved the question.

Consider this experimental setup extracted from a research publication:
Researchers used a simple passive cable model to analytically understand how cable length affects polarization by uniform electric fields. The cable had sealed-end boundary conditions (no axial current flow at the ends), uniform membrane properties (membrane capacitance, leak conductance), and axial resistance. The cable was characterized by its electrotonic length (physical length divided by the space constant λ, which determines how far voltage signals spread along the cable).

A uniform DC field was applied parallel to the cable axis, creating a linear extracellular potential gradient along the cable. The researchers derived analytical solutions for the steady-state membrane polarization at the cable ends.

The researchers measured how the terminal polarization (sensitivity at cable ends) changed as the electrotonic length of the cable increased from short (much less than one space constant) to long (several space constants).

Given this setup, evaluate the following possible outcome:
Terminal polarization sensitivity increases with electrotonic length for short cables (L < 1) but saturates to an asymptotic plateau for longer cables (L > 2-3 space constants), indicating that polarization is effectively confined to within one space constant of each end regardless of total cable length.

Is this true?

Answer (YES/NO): YES